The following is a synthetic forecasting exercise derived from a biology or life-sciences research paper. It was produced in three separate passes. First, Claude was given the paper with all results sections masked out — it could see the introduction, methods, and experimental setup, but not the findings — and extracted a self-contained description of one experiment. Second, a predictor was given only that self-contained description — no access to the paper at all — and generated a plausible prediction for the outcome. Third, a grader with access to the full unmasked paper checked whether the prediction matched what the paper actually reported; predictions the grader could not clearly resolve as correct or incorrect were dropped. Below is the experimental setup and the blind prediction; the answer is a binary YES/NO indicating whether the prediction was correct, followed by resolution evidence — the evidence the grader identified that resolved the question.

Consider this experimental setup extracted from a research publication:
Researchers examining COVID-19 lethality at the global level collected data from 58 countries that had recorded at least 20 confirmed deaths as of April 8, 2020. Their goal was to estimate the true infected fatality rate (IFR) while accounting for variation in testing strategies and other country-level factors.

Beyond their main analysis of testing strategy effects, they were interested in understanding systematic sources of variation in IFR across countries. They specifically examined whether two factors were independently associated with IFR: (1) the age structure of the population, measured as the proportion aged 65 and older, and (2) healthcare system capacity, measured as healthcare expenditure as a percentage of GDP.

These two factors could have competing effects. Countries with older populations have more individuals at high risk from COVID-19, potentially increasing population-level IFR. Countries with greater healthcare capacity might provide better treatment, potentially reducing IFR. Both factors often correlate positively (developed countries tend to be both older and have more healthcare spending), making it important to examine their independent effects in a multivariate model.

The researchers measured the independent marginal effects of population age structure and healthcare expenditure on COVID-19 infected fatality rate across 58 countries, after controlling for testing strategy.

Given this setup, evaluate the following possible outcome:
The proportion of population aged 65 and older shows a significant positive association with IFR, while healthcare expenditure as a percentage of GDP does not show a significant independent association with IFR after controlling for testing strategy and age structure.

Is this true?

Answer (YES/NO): NO